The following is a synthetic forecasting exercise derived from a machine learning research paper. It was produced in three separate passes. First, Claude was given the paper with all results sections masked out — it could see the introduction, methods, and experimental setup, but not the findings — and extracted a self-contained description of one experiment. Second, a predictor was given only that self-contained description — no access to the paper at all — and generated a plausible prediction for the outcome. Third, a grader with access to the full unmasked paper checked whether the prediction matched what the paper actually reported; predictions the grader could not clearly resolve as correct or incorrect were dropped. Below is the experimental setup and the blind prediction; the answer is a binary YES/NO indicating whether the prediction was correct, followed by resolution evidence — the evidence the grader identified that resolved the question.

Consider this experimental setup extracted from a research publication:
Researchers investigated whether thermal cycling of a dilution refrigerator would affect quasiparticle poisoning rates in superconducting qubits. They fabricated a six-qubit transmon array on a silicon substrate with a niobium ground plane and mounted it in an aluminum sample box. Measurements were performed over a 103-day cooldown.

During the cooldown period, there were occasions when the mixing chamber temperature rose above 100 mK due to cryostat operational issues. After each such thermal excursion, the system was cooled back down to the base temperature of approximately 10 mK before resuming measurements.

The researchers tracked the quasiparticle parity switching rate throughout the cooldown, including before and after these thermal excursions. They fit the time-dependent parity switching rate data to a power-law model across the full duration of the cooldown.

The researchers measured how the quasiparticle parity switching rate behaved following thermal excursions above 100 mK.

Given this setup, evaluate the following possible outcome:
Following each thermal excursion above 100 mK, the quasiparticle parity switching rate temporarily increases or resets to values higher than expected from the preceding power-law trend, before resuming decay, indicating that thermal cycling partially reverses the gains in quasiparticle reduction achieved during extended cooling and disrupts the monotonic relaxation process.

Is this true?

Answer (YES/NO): YES